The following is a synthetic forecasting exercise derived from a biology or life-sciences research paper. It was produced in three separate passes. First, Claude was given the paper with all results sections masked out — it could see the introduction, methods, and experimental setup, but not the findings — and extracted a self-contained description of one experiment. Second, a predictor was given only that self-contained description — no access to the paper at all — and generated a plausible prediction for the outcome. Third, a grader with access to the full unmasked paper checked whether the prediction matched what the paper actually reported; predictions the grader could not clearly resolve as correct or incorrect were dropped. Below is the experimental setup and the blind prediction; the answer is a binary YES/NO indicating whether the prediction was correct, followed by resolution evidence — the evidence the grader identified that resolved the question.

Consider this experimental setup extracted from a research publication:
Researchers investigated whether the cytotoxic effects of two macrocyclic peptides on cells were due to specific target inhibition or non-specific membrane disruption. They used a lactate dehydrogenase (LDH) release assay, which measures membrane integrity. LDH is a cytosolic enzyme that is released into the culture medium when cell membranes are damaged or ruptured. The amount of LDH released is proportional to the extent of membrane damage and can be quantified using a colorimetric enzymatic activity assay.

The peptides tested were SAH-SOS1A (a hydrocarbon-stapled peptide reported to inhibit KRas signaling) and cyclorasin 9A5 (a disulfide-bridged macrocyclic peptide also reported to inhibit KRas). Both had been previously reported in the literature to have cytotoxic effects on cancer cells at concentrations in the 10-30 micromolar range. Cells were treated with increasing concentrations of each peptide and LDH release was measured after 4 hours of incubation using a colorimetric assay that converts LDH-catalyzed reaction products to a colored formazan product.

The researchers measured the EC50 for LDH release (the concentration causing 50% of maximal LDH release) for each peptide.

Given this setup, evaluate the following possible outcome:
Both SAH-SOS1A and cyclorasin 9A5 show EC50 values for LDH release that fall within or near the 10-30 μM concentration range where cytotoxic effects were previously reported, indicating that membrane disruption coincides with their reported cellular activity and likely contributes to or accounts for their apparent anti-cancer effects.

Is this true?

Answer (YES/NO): YES